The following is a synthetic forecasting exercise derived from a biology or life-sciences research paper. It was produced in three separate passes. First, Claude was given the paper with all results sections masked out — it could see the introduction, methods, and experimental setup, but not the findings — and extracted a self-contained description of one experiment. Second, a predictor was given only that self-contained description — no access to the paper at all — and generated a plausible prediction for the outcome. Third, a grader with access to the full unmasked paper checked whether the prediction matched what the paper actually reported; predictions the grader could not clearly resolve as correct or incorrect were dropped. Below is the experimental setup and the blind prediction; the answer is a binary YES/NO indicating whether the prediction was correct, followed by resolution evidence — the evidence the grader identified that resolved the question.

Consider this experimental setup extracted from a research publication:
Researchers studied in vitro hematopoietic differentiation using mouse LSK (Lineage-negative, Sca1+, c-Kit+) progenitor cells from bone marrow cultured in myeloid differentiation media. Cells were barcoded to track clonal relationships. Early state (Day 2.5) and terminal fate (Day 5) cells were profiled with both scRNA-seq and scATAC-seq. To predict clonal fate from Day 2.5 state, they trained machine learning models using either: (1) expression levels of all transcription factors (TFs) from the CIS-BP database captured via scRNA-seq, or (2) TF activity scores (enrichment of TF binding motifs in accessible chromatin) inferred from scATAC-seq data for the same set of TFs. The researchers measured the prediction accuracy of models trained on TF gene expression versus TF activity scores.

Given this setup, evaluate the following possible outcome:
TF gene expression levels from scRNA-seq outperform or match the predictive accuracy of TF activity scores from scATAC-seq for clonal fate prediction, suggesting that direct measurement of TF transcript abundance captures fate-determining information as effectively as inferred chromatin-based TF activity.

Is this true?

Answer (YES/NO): NO